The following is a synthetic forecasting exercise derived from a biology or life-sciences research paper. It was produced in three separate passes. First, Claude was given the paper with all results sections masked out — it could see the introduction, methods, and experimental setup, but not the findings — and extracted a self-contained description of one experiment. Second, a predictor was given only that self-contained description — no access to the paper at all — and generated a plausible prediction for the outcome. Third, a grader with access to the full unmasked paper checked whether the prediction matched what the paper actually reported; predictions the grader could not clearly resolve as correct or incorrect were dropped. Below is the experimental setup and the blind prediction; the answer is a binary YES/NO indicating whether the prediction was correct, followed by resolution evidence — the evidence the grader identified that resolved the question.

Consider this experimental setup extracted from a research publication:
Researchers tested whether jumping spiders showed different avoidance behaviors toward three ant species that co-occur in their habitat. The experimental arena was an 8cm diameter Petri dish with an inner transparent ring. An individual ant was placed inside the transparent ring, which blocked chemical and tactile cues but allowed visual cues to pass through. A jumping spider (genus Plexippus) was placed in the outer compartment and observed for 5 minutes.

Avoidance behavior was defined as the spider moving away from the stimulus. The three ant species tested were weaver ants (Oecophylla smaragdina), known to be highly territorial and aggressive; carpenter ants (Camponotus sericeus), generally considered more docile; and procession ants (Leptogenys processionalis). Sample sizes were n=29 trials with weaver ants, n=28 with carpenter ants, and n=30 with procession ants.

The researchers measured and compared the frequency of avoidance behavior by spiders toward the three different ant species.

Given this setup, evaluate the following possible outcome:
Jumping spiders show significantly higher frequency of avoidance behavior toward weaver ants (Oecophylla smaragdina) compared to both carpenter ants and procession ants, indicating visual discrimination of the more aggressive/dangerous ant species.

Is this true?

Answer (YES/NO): NO